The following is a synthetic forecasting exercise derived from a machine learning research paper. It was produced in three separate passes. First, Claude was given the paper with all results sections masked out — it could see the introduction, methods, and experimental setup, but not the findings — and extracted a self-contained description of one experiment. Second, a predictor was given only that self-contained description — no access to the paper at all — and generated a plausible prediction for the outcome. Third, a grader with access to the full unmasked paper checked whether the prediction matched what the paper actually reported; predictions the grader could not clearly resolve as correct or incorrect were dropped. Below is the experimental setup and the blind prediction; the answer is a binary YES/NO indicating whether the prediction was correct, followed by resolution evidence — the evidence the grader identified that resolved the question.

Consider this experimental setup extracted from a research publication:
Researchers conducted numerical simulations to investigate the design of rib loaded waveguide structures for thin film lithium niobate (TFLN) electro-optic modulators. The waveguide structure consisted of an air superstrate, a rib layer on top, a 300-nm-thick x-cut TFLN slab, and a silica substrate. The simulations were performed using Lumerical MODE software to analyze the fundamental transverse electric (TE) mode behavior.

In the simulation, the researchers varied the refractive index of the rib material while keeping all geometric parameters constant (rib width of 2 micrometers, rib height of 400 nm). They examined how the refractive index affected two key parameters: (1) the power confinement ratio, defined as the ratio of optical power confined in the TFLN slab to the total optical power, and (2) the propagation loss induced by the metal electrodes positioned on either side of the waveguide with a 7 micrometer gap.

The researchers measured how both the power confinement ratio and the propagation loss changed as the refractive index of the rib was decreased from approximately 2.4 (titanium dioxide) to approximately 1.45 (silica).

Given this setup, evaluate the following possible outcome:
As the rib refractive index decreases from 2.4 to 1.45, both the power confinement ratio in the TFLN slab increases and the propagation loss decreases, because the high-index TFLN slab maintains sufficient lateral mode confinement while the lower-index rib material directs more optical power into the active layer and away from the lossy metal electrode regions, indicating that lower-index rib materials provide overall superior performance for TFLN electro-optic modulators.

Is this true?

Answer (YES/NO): NO